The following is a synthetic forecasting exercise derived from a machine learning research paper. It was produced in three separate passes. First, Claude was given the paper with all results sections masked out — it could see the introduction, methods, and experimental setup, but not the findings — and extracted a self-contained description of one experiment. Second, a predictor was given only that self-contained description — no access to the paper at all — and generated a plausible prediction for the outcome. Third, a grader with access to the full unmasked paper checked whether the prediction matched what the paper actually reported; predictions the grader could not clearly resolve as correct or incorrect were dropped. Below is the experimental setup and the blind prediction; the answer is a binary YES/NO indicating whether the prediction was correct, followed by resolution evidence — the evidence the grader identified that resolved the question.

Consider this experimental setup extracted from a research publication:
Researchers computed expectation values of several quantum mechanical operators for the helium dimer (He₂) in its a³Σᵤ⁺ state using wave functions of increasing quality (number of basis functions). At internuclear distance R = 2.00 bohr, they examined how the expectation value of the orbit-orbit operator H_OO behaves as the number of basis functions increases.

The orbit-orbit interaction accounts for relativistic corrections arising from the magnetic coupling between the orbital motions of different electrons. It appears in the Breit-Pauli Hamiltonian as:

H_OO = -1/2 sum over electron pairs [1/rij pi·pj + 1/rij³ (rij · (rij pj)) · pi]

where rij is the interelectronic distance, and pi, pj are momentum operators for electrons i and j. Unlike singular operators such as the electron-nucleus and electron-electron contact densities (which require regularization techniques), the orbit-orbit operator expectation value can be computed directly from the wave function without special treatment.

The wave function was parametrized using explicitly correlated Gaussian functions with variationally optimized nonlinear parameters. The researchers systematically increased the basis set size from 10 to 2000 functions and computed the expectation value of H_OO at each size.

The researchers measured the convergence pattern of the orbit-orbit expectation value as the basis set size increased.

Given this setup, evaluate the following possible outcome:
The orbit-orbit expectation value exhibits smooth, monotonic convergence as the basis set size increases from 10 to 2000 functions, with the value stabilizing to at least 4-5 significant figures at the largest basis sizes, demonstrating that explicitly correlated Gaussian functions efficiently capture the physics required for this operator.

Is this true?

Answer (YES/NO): NO